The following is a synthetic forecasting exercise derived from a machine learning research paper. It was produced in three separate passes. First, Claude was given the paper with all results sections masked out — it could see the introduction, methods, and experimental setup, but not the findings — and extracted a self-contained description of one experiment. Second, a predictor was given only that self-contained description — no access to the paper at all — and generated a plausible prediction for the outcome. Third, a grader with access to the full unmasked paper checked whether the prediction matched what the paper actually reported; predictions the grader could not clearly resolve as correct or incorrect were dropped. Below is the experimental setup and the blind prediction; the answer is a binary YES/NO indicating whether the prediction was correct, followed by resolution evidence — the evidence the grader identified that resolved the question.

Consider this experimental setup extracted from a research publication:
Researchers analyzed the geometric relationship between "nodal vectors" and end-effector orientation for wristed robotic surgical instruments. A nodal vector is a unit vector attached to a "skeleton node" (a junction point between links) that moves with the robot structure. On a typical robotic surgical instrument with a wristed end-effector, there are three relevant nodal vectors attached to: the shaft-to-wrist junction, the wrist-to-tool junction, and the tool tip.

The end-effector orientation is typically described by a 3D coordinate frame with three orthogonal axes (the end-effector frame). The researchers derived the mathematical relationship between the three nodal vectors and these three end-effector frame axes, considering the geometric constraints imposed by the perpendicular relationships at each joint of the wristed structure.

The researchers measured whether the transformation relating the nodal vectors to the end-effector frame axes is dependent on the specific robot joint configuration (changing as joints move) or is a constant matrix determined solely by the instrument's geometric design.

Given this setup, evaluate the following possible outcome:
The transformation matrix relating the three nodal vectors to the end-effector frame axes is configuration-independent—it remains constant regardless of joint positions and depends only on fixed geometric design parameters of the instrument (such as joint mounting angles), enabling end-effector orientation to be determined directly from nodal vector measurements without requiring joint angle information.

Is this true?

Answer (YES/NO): YES